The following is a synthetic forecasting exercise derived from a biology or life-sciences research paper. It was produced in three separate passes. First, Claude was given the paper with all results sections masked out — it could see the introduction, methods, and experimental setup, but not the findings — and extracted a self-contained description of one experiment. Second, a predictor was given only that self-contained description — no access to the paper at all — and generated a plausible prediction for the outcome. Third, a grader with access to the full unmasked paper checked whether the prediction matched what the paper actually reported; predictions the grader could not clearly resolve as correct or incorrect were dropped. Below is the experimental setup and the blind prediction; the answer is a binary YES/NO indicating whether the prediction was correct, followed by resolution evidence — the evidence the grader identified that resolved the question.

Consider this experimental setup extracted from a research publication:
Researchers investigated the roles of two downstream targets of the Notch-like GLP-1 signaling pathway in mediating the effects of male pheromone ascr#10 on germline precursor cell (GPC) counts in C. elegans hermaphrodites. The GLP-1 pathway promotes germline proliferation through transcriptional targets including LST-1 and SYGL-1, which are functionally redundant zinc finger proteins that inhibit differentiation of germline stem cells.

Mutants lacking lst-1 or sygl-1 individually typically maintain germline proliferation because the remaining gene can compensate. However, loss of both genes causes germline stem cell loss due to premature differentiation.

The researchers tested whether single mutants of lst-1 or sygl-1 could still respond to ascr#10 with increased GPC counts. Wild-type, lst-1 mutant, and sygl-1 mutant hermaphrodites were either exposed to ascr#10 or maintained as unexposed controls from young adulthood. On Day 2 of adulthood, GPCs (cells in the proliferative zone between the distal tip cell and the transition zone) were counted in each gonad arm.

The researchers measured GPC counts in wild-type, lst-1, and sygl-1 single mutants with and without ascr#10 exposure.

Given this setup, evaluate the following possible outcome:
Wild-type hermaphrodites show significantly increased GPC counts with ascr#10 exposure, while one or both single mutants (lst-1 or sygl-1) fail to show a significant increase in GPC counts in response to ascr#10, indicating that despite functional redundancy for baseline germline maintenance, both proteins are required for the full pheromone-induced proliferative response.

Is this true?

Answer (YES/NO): YES